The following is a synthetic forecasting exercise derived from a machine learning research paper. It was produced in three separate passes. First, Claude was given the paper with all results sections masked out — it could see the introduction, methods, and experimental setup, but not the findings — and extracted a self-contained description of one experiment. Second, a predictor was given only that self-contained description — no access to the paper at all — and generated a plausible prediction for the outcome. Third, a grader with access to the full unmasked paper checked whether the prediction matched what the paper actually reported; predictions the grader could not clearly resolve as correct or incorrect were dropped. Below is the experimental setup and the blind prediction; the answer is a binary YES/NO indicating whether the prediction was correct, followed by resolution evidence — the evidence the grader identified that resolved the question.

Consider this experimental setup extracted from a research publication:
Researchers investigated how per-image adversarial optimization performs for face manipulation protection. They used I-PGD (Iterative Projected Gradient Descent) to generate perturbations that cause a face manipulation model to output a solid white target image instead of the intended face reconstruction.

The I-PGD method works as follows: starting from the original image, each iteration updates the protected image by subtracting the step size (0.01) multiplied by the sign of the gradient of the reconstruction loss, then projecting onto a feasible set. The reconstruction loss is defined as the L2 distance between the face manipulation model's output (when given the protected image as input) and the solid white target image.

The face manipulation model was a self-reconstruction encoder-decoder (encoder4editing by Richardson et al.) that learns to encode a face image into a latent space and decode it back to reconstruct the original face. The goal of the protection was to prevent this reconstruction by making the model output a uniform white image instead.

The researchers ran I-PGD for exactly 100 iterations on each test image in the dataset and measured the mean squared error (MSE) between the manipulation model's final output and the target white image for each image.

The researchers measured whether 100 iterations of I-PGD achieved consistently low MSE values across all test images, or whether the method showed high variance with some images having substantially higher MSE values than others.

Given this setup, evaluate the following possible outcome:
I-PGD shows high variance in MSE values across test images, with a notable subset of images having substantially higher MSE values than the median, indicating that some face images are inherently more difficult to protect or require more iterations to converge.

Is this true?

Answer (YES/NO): YES